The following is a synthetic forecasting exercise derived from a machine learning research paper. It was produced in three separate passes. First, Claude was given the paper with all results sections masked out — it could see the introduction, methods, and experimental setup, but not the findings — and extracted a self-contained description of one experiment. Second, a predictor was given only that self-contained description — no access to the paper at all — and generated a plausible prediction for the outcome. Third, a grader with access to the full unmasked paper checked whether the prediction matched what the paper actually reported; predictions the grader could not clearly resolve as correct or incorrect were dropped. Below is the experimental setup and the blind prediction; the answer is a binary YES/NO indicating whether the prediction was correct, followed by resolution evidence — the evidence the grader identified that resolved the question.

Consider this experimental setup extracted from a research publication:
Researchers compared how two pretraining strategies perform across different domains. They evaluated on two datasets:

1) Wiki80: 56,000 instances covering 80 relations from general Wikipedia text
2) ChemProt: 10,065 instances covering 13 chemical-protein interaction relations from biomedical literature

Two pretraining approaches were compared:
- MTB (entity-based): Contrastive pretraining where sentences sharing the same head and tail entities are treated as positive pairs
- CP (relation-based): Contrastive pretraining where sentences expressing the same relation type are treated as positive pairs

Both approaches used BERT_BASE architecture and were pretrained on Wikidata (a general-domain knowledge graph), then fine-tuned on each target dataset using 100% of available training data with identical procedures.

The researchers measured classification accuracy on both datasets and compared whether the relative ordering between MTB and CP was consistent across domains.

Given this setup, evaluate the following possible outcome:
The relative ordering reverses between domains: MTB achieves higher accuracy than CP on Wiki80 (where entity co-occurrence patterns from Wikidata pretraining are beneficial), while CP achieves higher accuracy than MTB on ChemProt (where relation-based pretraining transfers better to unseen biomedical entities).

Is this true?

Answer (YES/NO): NO